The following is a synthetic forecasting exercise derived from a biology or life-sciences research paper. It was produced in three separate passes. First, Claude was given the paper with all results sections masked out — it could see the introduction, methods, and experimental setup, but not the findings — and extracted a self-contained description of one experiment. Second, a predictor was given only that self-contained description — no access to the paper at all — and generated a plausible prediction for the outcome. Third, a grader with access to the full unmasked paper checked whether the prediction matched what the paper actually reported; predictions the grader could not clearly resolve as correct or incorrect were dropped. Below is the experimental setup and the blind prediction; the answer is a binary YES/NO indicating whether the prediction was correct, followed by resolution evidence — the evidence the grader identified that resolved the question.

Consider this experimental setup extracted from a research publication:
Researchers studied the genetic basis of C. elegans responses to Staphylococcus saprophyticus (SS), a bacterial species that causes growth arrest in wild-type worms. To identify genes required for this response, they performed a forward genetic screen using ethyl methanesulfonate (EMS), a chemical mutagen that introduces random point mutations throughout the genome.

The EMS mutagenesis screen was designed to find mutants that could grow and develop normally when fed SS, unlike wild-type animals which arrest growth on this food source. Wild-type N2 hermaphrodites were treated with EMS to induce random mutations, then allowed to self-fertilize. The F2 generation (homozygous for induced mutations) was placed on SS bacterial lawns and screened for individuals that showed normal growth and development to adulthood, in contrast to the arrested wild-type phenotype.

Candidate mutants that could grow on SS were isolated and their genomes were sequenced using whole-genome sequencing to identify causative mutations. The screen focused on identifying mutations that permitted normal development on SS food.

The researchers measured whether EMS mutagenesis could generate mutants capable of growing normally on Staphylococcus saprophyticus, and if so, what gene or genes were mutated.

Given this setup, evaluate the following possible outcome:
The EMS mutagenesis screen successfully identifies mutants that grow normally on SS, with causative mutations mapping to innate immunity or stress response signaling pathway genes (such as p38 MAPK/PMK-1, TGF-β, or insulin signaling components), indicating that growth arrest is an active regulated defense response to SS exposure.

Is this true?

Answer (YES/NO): NO